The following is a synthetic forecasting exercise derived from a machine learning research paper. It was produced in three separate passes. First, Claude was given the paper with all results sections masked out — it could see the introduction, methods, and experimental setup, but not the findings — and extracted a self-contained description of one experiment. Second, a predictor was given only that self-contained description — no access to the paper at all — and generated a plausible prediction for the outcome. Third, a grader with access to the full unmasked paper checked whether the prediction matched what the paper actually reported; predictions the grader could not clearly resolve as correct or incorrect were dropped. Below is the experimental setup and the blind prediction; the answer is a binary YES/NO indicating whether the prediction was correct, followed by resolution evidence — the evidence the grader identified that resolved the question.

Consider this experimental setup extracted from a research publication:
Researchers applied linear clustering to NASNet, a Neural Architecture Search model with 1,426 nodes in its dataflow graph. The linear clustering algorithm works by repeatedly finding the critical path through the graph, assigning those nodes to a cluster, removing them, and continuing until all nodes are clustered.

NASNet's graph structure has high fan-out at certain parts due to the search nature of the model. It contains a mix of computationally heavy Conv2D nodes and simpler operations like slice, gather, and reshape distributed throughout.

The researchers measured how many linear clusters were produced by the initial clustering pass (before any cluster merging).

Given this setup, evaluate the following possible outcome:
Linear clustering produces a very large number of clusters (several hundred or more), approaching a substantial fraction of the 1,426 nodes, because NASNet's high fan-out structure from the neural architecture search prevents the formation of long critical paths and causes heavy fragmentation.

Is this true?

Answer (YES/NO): NO